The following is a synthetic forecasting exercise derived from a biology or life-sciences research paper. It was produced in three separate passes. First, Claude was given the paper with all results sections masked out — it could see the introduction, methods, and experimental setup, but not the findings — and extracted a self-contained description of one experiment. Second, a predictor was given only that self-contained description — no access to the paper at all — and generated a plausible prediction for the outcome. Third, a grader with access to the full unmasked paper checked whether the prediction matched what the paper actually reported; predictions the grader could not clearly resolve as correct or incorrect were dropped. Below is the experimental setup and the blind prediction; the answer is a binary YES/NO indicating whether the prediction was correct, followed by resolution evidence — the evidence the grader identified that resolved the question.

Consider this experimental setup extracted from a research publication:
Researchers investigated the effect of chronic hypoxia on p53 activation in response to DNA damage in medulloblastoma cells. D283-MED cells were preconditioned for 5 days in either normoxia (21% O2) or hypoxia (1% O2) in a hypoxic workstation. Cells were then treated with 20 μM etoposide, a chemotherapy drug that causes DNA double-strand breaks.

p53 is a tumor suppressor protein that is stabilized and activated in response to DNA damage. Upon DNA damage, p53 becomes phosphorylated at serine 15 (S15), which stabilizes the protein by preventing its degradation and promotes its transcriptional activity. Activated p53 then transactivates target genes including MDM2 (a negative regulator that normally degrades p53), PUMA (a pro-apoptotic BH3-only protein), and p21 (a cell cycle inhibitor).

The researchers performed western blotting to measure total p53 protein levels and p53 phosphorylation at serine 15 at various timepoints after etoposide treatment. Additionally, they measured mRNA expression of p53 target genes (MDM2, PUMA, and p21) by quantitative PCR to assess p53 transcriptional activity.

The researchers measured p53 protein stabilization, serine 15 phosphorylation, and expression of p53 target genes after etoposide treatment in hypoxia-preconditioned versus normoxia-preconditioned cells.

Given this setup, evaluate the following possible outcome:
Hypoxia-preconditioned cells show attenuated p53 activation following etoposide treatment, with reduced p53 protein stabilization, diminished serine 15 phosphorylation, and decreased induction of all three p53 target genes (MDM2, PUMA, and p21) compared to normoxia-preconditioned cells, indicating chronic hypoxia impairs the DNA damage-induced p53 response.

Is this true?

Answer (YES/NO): YES